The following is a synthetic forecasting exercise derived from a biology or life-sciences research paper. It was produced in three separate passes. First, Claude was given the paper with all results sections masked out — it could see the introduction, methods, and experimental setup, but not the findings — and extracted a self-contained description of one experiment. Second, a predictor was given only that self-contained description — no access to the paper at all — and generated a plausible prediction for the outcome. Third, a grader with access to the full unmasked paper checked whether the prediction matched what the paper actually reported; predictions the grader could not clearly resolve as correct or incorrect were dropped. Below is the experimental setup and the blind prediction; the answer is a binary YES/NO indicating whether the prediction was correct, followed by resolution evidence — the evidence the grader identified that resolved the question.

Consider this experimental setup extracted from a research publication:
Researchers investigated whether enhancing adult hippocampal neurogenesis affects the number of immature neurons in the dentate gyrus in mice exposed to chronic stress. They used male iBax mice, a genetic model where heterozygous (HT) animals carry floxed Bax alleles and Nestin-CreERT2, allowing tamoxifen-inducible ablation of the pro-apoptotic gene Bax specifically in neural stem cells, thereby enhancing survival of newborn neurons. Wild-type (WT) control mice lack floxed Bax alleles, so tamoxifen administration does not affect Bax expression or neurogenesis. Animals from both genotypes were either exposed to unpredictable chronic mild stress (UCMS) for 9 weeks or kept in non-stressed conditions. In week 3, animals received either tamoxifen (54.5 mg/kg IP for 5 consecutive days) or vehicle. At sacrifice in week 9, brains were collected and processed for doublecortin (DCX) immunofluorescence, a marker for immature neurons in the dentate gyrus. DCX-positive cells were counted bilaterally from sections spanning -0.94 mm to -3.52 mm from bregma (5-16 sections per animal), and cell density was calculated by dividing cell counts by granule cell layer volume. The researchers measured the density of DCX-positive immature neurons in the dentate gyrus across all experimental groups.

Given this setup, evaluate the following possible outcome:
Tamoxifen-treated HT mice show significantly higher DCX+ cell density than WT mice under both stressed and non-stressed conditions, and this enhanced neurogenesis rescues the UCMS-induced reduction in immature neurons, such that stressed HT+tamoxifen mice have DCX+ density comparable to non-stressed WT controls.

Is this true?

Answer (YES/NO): NO